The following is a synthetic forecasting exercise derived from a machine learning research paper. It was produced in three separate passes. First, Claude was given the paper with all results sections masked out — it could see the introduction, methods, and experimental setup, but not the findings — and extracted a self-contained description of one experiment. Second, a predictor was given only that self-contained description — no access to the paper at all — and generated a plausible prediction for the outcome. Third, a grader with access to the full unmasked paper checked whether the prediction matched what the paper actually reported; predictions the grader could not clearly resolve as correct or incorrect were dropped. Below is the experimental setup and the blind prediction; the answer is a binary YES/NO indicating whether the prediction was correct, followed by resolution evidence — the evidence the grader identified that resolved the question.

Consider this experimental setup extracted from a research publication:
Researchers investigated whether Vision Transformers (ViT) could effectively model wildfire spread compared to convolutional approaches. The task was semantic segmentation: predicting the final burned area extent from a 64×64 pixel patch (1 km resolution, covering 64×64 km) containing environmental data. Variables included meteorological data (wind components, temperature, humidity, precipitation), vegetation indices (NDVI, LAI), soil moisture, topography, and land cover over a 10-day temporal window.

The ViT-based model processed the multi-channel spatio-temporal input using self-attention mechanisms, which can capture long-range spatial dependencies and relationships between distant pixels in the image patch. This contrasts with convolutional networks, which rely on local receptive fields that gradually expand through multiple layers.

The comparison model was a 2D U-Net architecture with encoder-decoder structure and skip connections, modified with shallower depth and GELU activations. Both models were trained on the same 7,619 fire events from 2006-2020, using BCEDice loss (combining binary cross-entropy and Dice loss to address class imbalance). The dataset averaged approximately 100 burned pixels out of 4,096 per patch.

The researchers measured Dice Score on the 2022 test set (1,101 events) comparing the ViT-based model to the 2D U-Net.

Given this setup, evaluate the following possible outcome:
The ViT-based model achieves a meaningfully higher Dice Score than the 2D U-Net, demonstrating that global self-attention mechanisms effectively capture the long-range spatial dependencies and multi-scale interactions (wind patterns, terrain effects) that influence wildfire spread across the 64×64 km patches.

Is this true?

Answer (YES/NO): NO